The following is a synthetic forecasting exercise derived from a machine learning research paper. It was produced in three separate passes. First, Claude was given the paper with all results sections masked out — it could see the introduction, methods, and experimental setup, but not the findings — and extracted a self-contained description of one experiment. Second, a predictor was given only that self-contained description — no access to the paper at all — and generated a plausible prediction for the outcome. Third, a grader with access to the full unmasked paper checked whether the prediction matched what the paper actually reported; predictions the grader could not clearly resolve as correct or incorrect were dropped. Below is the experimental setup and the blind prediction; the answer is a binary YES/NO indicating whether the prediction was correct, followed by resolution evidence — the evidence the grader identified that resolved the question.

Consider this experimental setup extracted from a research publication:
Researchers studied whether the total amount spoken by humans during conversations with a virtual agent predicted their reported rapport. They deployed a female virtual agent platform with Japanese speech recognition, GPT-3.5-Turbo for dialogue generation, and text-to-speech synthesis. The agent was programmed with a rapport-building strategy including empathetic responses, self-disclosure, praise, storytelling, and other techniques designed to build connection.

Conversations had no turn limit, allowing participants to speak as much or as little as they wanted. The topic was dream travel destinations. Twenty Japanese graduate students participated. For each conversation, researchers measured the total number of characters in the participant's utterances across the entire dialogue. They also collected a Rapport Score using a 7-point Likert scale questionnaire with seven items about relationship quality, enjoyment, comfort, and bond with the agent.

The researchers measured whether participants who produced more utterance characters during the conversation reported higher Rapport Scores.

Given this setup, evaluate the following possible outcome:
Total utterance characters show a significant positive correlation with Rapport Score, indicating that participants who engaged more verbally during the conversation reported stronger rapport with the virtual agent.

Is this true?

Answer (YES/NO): NO